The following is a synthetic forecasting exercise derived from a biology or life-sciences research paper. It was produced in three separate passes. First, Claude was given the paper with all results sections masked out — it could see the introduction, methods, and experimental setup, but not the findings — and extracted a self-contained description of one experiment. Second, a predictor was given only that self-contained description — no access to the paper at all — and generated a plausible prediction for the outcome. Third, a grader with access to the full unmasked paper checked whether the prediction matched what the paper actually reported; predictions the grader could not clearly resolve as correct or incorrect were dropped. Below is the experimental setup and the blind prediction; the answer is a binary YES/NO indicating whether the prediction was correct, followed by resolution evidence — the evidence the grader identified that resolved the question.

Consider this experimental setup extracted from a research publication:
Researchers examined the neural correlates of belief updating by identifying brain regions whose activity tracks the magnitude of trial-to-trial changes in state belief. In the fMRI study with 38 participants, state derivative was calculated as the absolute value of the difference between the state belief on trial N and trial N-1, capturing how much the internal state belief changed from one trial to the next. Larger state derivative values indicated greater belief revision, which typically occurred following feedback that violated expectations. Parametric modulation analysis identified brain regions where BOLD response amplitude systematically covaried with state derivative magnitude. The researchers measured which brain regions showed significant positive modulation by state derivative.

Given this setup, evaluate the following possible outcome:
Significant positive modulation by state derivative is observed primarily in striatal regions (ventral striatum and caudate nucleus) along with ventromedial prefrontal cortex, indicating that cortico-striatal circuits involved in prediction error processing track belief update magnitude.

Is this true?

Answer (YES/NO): NO